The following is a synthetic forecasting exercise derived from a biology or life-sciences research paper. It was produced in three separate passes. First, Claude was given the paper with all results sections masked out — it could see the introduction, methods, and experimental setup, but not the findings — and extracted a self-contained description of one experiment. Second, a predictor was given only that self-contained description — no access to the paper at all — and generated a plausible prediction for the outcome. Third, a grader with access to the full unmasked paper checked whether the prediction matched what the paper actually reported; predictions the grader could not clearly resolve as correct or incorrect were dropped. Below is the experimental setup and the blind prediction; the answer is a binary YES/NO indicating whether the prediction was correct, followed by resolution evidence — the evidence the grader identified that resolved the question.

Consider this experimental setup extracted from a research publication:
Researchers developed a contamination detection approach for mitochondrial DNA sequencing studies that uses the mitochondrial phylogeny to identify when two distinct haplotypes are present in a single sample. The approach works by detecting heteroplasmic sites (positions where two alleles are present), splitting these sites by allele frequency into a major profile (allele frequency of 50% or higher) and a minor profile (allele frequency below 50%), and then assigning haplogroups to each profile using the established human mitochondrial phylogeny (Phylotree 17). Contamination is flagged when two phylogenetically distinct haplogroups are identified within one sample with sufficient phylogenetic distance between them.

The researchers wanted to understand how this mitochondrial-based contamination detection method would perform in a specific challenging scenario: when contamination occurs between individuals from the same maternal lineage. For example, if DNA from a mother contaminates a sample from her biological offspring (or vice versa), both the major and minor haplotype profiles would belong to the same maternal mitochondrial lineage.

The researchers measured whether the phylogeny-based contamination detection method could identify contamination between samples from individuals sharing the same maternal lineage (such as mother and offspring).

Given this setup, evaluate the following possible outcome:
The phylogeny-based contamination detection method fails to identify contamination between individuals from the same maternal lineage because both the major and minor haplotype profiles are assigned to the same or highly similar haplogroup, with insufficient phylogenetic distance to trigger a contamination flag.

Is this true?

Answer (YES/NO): YES